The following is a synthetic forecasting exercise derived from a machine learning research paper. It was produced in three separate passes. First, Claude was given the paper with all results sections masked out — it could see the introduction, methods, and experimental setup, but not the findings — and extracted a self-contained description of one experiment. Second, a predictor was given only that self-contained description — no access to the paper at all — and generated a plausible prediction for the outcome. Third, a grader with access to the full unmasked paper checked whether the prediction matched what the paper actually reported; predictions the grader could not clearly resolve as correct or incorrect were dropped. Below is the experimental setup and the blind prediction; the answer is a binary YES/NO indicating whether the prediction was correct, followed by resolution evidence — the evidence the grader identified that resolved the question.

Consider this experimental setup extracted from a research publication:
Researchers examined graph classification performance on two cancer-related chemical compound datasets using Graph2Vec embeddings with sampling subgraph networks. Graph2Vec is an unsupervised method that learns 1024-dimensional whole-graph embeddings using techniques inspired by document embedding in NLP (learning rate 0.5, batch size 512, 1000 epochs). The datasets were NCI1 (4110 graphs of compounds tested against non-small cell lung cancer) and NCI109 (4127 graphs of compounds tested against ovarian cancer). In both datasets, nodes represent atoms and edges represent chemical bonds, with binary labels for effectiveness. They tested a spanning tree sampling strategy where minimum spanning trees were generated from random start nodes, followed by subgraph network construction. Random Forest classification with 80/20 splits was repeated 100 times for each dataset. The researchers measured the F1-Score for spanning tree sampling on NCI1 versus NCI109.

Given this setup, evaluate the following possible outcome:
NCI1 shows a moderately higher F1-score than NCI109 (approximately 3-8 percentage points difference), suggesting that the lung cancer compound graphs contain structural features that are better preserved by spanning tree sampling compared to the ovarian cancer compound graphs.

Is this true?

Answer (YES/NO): YES